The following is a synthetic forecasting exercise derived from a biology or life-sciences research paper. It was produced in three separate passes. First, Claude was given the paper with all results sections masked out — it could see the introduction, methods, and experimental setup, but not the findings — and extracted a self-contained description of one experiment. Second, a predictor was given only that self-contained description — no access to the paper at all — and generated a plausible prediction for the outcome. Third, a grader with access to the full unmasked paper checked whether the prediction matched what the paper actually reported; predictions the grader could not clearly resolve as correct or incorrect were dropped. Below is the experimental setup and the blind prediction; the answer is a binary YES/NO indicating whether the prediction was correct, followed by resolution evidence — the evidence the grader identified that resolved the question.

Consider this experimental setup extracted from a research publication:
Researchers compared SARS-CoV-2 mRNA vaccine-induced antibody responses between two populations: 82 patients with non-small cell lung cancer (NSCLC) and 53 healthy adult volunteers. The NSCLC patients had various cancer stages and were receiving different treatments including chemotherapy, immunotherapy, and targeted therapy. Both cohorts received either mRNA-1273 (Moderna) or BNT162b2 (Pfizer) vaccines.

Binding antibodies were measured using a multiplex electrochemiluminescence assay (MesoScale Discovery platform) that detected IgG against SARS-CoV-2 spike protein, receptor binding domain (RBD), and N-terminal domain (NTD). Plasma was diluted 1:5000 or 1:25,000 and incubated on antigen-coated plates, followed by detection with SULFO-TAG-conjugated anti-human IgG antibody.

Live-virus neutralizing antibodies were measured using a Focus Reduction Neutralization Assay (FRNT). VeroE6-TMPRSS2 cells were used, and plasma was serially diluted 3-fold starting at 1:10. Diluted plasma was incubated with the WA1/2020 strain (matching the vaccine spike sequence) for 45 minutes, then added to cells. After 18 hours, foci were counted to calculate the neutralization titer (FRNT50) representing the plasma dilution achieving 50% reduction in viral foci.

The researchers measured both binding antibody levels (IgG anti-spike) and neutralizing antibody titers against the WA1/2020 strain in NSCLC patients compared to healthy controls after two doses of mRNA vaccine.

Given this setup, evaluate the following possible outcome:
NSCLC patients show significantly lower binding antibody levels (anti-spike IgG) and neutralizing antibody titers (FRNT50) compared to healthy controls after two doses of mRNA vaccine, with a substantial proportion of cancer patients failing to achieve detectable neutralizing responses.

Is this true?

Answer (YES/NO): YES